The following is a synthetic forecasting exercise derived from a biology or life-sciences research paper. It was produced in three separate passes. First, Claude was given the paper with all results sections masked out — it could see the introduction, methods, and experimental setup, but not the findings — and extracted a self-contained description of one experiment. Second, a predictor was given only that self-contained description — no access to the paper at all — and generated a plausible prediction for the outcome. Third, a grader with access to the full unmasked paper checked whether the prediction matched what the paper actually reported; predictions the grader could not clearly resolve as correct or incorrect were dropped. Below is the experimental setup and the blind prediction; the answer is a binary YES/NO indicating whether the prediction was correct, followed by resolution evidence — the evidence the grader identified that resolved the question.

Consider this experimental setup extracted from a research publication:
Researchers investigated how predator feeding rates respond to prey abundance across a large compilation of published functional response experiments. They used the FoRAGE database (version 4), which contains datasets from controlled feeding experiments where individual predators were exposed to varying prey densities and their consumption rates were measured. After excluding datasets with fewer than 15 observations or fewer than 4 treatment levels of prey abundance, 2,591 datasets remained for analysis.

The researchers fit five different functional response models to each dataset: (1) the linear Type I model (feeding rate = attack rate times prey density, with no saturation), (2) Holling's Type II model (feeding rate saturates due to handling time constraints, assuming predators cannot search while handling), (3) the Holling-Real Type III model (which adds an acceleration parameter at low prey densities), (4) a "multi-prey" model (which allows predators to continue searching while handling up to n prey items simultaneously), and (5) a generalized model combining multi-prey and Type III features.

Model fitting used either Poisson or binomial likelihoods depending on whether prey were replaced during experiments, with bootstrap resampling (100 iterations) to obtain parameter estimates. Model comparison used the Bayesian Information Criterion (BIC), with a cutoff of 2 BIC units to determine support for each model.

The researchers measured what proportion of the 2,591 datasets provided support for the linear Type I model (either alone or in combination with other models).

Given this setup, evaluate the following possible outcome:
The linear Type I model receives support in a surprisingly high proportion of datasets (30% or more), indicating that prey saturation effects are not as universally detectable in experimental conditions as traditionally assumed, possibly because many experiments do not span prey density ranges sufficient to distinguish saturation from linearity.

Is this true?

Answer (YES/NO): YES